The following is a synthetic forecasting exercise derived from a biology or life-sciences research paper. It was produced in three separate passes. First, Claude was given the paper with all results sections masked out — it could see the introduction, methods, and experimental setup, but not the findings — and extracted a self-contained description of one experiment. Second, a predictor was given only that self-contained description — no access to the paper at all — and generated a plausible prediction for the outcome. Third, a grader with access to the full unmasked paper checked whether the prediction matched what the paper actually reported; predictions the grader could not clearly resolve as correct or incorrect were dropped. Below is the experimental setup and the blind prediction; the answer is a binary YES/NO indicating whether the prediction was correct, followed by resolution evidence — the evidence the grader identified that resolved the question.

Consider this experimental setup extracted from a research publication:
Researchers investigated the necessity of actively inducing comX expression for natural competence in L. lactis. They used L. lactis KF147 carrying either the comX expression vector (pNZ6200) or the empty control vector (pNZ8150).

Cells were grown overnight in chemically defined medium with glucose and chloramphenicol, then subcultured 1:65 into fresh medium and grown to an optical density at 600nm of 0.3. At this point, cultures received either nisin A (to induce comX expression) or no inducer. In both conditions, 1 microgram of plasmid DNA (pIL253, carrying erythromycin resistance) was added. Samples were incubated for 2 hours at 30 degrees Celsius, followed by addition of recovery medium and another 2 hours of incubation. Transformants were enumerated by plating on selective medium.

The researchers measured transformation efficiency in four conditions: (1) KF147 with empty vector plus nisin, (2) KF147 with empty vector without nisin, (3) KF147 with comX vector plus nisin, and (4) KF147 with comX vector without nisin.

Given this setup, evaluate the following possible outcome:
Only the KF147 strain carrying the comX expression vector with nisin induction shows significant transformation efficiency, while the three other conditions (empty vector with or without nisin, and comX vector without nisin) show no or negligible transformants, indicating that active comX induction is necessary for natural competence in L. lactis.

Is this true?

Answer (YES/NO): YES